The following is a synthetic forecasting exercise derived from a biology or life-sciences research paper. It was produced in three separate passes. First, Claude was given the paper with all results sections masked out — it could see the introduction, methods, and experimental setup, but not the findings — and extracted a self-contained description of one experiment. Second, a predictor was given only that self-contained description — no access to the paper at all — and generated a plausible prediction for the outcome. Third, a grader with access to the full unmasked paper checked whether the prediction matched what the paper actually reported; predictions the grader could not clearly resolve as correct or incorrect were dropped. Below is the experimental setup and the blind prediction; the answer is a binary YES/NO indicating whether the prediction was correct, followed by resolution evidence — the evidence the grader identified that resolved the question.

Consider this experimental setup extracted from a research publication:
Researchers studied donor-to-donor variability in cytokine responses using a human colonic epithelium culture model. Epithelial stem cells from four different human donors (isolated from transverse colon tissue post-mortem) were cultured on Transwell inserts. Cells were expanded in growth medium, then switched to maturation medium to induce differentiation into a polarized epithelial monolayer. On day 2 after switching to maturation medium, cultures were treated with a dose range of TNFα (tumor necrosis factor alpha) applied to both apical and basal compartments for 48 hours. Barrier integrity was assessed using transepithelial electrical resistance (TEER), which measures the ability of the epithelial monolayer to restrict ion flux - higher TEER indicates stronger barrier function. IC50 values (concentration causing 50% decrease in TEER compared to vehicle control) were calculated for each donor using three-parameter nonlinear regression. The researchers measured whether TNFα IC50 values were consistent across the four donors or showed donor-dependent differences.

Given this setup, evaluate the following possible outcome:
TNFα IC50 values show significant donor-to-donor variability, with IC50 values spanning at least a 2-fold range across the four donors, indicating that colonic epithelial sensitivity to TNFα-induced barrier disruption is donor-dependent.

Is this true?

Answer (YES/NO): NO